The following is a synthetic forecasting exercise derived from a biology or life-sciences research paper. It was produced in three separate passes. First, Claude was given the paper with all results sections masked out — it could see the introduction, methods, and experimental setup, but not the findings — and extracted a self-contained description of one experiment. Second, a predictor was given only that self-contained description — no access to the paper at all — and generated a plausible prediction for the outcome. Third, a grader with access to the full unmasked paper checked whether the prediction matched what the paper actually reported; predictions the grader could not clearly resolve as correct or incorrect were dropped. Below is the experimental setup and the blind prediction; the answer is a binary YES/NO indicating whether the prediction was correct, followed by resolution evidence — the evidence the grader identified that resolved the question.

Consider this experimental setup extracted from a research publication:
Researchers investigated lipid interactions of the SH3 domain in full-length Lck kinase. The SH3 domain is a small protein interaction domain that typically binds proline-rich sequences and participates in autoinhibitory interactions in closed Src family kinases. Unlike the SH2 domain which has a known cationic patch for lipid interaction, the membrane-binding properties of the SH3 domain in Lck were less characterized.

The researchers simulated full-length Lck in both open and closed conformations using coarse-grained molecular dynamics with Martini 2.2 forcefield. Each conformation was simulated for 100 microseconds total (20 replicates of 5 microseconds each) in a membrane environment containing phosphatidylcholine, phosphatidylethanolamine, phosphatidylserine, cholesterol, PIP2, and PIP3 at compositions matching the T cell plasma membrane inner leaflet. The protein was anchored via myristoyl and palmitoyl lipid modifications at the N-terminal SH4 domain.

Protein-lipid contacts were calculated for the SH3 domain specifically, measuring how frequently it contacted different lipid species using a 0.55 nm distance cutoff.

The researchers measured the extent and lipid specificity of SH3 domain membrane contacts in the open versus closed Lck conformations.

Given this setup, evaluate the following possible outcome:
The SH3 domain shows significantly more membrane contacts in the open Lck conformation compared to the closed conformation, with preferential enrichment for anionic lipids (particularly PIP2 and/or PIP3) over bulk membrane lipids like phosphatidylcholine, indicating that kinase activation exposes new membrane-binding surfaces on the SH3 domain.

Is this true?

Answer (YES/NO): NO